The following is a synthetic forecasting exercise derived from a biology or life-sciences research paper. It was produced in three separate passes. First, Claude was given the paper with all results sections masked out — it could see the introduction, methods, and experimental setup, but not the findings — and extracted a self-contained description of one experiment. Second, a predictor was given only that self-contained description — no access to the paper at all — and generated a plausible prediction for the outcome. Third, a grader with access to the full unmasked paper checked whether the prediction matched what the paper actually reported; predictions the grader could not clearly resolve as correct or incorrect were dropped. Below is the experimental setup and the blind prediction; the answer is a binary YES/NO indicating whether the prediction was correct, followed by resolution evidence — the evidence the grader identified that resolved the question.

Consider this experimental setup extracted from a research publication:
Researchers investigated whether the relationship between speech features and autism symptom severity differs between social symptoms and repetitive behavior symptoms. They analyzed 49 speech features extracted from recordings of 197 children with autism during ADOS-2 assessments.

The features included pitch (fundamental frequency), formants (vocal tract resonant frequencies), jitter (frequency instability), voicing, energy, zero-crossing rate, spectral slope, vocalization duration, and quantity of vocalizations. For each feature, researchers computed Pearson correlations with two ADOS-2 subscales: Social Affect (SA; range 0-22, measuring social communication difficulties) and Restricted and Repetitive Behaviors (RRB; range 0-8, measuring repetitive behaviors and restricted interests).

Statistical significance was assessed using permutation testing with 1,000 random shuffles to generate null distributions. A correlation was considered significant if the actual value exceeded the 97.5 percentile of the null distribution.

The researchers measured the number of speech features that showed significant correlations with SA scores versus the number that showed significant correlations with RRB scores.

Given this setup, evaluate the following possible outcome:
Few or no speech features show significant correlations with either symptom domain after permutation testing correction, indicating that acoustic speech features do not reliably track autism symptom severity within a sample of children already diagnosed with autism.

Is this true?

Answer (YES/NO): NO